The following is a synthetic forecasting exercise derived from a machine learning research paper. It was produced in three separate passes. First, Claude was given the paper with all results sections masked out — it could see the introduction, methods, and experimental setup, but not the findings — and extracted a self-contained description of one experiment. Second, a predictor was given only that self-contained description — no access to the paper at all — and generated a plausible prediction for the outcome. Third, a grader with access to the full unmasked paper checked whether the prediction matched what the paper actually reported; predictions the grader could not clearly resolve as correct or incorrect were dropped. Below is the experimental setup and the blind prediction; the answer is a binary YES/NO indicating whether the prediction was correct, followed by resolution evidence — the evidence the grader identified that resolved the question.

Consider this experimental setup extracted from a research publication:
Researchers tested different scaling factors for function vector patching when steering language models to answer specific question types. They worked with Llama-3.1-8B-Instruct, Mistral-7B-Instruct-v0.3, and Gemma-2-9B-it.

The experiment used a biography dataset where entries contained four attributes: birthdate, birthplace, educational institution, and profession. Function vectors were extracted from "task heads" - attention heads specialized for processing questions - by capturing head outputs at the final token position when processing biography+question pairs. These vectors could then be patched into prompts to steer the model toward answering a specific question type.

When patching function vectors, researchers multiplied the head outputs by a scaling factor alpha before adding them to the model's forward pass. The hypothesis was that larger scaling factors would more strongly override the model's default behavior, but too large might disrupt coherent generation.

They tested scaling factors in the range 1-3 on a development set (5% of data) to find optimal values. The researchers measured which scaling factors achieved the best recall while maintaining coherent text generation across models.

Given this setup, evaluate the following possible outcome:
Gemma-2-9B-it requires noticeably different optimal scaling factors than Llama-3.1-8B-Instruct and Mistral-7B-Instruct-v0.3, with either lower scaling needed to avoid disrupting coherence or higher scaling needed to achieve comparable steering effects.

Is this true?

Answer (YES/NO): YES